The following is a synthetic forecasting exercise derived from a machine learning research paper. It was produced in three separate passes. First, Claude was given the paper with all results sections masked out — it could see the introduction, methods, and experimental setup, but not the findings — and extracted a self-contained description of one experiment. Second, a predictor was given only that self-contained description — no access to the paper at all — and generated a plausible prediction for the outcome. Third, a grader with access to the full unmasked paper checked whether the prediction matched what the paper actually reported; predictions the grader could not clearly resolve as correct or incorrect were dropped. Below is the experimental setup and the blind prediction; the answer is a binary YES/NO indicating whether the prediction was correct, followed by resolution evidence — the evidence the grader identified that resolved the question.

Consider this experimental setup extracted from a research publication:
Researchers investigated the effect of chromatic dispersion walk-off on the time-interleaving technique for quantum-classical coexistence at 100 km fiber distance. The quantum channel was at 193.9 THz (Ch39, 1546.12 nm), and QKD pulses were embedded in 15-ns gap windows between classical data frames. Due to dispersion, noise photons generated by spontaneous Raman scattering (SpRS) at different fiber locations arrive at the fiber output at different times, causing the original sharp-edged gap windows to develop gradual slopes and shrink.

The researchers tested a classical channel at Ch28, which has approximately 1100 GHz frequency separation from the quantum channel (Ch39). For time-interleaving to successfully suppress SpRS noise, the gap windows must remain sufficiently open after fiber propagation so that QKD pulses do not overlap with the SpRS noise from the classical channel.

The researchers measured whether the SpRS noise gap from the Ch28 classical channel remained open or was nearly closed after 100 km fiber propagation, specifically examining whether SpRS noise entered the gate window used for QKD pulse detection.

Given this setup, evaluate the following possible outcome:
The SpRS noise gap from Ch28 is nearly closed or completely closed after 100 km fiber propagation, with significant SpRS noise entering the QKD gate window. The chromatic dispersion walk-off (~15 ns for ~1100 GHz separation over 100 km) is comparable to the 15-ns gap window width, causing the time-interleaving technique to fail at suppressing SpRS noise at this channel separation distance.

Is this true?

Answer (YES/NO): YES